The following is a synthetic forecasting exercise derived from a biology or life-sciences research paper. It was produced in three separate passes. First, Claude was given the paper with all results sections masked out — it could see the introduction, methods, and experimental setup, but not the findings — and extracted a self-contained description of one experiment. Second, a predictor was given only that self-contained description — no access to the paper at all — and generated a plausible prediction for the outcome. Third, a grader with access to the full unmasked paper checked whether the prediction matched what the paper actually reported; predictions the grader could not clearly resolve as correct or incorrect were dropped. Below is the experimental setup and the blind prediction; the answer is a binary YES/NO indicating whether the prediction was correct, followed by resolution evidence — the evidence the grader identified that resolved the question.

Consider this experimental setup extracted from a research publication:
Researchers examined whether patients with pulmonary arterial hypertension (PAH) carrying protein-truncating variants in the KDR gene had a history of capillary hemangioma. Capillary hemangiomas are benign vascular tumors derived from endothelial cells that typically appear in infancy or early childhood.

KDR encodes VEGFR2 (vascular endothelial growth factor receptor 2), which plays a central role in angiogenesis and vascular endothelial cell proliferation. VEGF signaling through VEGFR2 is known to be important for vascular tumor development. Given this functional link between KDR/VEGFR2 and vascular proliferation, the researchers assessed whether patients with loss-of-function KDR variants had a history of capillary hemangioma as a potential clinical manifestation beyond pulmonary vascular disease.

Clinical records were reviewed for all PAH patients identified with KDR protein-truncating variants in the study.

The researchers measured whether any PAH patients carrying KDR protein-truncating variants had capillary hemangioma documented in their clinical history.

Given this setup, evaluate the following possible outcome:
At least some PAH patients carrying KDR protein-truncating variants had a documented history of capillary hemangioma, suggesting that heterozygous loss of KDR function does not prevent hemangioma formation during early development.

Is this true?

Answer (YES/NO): NO